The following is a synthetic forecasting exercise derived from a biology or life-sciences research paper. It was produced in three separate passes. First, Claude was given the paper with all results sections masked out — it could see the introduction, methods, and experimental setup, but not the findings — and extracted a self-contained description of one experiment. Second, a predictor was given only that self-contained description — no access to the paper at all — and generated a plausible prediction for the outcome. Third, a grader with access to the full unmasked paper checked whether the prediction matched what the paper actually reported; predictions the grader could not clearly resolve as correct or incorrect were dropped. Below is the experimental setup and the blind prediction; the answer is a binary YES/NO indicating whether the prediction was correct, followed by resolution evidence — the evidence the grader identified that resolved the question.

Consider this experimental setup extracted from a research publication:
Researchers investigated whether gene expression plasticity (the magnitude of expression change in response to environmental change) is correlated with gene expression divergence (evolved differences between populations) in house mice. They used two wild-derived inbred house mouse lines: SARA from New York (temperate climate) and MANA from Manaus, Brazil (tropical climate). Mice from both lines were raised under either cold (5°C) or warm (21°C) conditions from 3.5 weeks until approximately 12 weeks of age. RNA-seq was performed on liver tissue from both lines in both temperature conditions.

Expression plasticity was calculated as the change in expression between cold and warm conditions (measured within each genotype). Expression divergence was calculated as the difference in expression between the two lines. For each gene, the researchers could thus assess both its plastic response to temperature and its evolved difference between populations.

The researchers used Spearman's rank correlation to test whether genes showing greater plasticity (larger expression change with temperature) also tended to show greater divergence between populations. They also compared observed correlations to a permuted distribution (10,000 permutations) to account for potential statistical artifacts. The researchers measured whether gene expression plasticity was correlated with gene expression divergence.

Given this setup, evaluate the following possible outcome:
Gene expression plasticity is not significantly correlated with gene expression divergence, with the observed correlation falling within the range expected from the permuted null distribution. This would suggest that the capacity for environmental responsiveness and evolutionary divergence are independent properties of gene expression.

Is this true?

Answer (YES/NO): NO